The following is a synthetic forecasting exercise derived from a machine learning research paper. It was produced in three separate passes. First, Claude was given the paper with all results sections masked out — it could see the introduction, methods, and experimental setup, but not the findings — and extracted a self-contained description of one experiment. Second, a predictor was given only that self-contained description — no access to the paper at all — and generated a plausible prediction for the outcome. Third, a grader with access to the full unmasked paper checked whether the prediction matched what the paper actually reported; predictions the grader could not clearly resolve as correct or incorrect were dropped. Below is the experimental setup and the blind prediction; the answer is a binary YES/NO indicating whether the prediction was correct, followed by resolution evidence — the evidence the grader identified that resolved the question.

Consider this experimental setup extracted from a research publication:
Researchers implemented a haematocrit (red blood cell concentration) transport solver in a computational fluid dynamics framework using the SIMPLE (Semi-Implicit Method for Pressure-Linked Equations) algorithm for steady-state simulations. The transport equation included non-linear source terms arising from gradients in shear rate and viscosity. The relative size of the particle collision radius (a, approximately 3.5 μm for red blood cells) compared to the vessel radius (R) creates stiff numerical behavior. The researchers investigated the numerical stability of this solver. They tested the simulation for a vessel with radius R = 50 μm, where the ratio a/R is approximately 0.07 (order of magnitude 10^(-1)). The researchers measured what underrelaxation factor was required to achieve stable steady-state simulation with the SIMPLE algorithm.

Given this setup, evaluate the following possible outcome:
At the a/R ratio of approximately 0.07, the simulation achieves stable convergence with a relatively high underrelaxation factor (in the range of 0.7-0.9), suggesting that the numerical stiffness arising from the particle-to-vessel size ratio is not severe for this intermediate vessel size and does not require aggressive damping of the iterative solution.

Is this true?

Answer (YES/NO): NO